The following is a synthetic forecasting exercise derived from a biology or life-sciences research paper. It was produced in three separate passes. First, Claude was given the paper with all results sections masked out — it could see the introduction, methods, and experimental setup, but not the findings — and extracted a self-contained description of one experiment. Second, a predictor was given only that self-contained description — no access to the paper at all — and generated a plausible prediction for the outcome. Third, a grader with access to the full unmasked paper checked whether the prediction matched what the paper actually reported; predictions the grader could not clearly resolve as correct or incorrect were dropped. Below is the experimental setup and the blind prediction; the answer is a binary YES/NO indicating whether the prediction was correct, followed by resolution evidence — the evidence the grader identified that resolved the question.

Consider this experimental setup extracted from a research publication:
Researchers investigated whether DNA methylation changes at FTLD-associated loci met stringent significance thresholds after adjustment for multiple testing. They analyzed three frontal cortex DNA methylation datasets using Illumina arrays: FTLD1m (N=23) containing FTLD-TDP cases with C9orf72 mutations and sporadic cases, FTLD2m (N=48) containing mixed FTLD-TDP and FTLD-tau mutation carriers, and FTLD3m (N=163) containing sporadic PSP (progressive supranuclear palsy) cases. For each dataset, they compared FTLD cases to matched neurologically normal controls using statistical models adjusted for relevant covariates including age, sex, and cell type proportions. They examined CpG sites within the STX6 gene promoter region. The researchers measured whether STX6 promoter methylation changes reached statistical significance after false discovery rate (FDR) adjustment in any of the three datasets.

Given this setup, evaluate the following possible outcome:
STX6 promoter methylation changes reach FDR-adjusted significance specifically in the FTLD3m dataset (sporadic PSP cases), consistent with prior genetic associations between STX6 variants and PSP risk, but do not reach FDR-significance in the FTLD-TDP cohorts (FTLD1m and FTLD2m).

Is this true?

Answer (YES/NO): YES